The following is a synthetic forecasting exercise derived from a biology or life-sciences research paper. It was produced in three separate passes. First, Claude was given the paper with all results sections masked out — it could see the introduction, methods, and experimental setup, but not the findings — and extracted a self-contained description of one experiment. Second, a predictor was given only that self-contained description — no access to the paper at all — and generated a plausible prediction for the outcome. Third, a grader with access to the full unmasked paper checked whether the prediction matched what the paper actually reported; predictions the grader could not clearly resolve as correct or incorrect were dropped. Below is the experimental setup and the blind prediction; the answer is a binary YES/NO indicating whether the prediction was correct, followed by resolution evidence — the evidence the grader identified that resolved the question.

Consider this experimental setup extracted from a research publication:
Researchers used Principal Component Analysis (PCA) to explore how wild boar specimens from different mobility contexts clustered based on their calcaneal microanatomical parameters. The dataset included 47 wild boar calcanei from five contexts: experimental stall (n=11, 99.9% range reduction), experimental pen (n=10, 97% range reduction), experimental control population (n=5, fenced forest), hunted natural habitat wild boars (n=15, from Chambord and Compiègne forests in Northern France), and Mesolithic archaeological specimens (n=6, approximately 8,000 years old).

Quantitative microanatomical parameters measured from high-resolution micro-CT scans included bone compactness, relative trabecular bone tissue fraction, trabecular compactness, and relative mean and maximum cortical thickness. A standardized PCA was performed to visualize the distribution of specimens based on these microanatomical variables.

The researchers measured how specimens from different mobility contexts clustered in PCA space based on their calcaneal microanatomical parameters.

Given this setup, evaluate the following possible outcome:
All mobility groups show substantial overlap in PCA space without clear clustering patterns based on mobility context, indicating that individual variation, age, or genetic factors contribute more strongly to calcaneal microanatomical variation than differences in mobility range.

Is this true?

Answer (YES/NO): NO